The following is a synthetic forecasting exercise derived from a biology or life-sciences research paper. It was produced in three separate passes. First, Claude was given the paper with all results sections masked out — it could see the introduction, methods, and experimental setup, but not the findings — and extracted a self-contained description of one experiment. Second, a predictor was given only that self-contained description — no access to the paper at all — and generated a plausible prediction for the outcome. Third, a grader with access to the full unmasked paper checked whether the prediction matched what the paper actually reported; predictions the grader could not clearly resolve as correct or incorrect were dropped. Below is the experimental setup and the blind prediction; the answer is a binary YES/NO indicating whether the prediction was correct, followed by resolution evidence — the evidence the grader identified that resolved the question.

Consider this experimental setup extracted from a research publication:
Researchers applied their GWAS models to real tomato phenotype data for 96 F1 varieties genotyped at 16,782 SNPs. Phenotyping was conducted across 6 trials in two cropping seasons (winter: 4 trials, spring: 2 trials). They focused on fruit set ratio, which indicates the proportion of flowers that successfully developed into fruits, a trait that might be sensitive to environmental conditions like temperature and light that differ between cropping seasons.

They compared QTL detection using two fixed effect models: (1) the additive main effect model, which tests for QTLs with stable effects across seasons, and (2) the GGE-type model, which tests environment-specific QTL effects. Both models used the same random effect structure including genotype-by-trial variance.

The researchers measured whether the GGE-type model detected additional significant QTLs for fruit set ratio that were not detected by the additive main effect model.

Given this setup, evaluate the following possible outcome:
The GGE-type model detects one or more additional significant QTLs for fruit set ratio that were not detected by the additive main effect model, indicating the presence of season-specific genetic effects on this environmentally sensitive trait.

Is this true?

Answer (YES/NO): YES